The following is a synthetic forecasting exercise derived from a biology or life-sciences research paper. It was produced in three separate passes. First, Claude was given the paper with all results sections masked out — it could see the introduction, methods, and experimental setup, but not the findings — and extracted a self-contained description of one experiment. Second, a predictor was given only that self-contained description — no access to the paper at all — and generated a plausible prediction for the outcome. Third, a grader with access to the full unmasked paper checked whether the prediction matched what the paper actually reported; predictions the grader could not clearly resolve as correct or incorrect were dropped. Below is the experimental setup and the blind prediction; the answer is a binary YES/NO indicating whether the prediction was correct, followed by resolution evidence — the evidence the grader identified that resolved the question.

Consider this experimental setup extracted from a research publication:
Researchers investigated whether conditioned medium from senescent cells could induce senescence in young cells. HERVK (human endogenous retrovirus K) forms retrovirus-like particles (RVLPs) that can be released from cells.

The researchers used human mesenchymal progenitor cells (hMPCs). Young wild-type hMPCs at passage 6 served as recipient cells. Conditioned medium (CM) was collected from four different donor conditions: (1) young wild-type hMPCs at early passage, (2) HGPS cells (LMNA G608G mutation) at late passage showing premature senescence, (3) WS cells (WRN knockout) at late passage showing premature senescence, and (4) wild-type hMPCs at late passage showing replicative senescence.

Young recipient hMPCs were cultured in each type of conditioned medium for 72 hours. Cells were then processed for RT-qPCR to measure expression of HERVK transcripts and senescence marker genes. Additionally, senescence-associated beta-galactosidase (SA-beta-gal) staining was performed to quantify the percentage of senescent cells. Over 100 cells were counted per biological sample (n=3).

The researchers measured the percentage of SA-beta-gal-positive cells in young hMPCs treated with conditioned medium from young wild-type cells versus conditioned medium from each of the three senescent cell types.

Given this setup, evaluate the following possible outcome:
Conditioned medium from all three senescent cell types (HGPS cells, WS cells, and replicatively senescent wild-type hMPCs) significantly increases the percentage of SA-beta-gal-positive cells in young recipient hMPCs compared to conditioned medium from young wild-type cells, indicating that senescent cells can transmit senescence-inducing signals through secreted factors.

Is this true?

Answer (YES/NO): YES